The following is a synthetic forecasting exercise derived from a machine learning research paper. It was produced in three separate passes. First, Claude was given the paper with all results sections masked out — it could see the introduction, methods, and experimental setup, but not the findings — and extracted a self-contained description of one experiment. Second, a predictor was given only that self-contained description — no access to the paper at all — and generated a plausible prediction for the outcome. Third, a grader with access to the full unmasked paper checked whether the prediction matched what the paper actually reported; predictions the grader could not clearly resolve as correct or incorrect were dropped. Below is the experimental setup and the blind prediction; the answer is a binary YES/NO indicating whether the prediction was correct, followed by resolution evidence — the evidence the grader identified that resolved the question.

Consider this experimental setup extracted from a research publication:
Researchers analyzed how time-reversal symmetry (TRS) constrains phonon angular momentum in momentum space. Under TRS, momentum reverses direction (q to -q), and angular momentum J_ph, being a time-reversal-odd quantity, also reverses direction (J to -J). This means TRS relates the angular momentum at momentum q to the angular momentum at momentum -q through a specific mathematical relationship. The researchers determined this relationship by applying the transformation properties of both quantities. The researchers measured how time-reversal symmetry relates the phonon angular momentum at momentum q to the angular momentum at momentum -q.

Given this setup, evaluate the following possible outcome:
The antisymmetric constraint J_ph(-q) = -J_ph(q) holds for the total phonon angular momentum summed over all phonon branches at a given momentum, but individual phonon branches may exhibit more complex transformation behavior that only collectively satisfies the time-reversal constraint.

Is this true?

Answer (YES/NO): NO